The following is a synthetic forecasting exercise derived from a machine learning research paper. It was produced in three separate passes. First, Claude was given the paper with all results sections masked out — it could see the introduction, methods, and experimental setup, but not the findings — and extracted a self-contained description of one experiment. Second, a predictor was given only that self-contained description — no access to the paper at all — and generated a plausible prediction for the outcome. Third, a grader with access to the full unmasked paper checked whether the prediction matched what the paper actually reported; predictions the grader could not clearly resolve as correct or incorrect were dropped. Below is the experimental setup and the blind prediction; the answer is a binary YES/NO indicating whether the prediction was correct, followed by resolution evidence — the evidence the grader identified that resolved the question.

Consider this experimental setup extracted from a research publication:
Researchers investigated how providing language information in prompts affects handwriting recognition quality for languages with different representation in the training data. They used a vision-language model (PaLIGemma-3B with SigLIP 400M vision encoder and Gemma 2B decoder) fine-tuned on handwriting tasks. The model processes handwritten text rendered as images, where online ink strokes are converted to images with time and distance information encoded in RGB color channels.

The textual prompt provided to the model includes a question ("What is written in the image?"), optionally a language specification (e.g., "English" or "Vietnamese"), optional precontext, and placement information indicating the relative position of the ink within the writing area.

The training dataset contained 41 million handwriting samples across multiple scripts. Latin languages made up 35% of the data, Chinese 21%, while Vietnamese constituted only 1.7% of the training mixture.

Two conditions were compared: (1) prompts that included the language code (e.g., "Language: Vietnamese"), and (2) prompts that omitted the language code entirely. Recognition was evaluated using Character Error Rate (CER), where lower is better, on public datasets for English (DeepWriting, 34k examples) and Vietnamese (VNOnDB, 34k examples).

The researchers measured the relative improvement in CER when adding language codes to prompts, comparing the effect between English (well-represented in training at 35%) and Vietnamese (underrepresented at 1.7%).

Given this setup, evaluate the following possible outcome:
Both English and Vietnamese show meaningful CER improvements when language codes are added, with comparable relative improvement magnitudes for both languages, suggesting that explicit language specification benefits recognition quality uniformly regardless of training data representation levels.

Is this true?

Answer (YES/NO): NO